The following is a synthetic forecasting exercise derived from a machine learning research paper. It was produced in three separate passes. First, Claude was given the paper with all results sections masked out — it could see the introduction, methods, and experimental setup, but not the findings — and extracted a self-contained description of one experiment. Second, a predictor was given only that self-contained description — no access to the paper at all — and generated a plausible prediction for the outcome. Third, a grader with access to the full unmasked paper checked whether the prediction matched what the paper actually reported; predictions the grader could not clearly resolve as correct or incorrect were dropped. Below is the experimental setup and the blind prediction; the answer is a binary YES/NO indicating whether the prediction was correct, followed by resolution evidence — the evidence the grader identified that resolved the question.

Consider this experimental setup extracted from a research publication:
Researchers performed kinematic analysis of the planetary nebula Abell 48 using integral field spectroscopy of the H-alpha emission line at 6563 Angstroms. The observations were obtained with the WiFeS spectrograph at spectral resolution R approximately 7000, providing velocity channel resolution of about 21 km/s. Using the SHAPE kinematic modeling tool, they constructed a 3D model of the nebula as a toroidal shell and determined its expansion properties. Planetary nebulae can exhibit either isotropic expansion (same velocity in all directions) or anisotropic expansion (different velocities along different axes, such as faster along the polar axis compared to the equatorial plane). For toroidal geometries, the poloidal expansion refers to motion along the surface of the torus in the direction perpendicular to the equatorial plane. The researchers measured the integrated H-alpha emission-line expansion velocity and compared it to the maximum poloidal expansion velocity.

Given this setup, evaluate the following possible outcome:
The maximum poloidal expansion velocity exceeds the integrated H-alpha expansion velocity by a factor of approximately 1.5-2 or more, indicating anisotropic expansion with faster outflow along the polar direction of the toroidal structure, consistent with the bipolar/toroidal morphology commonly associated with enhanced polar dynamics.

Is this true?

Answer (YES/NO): YES